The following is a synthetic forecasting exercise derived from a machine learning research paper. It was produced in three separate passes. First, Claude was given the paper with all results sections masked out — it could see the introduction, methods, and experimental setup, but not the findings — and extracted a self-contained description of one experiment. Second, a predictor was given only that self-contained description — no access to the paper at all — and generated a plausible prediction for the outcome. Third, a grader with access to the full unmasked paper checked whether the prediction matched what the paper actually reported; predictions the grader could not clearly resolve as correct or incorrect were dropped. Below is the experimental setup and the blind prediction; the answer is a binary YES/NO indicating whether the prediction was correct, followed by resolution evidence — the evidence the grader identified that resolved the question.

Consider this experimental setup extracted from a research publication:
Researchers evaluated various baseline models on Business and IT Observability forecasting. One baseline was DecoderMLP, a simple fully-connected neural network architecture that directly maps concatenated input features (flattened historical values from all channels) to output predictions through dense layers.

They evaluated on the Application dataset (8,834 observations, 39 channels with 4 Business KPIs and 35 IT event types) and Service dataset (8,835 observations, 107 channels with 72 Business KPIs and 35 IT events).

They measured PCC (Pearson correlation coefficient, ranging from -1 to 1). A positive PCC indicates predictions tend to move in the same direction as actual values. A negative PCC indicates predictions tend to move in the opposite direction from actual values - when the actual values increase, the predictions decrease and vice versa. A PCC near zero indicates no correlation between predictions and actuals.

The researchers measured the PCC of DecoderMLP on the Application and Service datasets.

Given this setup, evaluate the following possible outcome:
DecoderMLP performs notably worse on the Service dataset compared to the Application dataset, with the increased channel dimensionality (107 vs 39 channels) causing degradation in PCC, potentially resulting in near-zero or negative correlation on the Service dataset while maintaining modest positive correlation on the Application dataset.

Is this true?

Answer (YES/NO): NO